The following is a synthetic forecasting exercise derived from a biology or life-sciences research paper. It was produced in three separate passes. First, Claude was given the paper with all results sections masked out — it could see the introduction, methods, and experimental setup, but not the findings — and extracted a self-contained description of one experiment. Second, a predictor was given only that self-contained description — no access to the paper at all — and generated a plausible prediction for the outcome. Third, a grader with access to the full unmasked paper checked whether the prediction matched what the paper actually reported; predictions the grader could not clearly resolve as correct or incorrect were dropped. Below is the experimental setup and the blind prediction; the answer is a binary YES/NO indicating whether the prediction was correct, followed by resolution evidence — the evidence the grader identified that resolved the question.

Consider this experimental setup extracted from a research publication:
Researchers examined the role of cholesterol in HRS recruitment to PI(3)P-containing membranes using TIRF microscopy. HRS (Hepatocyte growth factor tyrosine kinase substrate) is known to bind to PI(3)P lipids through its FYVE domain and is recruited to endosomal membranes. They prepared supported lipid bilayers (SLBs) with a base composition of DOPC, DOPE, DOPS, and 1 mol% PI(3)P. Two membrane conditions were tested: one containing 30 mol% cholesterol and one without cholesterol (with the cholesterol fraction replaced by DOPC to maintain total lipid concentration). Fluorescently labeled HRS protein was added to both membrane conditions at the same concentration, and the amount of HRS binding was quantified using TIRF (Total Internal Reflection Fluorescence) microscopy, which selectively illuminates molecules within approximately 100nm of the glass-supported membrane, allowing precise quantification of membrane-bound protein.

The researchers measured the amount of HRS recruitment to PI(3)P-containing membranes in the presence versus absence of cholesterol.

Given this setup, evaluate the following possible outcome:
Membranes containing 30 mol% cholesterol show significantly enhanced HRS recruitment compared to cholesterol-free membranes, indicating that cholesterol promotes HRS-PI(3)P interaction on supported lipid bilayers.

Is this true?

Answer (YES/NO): YES